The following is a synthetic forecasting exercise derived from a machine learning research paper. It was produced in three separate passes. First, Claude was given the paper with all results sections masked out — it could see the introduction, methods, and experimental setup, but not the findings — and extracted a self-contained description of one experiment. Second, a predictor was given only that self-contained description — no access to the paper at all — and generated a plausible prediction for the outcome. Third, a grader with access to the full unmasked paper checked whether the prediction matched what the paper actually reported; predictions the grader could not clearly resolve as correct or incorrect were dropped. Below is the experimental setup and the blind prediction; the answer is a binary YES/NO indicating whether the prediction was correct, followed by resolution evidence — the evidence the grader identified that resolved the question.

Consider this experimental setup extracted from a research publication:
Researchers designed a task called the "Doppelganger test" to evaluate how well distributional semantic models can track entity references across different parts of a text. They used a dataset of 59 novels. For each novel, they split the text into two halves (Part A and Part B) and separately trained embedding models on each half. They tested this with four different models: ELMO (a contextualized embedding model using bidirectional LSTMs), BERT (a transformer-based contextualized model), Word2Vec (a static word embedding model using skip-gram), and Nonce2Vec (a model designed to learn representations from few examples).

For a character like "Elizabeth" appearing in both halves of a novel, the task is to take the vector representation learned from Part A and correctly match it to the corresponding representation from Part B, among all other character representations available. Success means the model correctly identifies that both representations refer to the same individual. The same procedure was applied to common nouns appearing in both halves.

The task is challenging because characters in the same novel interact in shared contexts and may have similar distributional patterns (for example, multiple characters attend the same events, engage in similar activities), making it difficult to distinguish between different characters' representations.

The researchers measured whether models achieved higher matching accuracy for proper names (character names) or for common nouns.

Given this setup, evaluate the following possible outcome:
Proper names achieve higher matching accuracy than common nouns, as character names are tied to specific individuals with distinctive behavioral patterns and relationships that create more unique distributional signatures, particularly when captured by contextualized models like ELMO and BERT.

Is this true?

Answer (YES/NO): NO